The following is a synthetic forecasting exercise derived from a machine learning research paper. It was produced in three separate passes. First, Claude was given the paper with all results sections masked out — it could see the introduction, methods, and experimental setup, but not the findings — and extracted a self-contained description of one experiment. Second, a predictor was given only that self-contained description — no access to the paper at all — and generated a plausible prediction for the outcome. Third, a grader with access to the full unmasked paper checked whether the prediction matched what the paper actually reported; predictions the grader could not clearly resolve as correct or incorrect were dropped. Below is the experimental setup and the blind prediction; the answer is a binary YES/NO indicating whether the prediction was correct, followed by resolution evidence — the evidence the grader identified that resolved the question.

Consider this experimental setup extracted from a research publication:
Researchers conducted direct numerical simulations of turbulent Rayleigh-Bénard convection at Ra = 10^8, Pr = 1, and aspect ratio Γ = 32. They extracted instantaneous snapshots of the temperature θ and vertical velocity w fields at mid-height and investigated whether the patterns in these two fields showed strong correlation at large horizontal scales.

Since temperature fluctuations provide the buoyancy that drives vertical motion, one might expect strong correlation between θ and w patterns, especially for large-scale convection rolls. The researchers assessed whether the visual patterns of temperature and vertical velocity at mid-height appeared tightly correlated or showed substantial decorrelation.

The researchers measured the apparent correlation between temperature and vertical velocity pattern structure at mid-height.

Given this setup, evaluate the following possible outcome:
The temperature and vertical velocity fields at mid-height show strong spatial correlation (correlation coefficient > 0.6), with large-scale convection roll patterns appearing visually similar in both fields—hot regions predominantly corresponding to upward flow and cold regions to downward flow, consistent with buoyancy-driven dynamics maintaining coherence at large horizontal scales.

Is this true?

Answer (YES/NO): NO